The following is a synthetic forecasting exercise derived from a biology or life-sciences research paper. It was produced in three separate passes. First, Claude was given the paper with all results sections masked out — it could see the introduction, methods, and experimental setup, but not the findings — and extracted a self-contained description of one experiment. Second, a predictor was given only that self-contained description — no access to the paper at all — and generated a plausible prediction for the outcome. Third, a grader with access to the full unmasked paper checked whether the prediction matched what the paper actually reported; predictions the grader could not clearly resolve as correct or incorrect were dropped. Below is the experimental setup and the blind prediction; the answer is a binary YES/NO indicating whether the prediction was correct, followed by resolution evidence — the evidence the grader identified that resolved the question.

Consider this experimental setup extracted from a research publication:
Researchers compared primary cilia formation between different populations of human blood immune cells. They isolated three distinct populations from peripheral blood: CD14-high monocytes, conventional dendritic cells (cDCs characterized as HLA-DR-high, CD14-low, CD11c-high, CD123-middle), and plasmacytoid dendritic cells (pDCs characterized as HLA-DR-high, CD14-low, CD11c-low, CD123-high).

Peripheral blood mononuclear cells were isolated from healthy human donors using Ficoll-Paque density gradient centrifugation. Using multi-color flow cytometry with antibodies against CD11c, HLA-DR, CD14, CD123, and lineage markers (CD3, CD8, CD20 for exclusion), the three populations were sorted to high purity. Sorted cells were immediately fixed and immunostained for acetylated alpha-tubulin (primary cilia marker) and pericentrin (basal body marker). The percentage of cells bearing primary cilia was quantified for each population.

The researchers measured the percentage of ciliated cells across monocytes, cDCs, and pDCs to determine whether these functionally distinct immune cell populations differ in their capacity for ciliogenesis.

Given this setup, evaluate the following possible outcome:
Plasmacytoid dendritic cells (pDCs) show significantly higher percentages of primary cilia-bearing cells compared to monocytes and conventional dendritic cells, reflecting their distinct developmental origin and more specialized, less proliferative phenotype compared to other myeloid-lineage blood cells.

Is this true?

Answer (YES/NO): NO